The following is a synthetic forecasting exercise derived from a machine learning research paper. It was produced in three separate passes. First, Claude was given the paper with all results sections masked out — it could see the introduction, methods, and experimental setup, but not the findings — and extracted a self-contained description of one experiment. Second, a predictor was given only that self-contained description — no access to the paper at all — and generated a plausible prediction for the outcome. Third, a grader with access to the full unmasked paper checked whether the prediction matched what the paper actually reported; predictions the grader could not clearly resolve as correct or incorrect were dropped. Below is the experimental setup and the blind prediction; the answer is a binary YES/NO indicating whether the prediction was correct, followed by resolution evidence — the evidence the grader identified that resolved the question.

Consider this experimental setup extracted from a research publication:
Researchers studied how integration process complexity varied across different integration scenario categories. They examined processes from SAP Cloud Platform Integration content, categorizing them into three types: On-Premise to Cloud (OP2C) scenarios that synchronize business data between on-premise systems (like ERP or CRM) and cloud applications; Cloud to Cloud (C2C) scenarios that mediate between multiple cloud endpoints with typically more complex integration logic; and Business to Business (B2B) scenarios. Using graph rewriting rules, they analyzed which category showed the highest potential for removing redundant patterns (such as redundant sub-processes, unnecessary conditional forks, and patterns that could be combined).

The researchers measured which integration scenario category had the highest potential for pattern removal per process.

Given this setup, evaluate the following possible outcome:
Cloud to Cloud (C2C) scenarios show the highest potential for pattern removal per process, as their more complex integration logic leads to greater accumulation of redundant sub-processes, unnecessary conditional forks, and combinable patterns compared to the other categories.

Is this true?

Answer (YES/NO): NO